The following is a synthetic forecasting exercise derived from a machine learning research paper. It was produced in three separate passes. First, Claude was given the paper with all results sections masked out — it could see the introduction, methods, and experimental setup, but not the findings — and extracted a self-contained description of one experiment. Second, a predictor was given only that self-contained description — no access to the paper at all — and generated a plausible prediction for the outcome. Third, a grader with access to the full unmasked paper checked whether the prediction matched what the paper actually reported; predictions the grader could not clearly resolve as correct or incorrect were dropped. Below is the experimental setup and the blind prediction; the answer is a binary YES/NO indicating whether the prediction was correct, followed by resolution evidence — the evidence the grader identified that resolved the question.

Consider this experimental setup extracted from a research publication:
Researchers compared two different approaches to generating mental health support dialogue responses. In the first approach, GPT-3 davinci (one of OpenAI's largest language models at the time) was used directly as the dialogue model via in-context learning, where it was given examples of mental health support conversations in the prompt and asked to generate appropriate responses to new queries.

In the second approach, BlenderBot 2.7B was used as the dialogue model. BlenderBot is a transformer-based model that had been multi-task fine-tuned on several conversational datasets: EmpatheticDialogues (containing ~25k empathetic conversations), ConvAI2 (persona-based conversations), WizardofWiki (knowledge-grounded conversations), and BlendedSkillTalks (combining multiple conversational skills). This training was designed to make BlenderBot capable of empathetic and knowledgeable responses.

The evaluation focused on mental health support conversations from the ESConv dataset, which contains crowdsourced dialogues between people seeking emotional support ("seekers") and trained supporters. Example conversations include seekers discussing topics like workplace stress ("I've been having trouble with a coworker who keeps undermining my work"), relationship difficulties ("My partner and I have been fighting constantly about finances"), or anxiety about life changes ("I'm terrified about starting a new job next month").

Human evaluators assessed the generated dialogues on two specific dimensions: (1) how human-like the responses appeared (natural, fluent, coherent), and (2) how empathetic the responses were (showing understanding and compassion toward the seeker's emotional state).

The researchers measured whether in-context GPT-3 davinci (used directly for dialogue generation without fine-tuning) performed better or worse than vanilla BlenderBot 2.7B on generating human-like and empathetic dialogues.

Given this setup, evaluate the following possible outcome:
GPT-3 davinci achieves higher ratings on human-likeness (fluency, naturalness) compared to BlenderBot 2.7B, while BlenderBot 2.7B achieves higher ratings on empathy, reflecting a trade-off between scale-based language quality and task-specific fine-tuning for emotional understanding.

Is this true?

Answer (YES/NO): NO